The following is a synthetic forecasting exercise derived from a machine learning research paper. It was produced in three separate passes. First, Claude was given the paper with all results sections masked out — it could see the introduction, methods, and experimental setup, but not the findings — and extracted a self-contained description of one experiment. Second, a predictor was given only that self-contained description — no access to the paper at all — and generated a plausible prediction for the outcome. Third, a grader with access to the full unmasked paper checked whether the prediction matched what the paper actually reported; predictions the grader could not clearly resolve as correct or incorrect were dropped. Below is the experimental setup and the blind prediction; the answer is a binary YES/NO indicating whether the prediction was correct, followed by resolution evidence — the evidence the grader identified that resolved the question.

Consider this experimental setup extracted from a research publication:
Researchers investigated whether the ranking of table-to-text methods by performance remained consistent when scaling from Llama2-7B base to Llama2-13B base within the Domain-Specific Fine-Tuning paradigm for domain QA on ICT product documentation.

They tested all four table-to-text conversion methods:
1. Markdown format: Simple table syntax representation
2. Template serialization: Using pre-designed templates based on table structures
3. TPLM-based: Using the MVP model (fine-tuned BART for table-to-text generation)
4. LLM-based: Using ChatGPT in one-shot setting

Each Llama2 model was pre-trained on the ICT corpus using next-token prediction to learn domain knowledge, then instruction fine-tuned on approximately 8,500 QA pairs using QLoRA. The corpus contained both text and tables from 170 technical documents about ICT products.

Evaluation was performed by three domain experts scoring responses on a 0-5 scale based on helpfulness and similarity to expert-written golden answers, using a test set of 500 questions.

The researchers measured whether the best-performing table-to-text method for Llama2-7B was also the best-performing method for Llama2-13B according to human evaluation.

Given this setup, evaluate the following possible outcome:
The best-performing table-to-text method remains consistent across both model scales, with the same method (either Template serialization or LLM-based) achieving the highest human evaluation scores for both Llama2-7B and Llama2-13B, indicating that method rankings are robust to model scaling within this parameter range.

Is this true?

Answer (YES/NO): NO